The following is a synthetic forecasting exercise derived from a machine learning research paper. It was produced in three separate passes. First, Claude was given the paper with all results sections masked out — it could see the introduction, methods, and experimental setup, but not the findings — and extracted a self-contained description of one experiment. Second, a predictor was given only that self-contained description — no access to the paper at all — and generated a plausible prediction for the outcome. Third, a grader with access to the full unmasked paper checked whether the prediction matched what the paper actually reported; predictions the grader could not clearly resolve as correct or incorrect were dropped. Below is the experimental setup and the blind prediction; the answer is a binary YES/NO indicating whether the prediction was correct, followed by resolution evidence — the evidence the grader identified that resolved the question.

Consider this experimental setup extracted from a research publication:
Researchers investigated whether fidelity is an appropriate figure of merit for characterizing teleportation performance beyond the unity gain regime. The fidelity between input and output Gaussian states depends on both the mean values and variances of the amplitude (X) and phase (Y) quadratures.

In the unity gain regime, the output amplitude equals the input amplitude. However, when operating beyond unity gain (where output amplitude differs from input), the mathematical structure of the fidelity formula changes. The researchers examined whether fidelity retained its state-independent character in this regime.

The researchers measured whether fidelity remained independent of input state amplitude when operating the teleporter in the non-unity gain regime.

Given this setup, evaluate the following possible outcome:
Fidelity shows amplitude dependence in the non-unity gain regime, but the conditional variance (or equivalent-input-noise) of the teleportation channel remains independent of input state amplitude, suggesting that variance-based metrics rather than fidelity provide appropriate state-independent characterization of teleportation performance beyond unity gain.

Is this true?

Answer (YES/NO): YES